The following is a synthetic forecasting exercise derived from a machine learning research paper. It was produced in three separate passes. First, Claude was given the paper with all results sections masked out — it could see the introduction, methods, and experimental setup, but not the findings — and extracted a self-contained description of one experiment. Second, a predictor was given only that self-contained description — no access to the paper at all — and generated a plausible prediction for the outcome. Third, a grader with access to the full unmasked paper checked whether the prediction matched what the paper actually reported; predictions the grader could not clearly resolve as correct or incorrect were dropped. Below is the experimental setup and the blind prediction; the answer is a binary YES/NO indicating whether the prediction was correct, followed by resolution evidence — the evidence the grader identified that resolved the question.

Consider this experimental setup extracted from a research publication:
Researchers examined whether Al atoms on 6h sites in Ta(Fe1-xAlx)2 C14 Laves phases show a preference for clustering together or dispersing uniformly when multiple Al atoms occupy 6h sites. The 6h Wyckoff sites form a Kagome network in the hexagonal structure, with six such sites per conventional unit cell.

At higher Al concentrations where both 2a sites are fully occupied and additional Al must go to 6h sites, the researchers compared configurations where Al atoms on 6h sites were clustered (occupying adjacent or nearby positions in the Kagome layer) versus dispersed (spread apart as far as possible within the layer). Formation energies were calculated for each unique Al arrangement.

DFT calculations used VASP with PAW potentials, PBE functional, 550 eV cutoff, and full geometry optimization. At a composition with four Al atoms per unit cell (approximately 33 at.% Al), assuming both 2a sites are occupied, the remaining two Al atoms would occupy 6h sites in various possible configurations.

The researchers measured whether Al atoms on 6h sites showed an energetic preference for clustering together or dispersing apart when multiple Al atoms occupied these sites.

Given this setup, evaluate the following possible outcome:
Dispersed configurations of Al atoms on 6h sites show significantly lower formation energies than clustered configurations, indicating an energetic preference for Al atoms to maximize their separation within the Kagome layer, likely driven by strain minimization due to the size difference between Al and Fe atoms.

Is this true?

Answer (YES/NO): NO